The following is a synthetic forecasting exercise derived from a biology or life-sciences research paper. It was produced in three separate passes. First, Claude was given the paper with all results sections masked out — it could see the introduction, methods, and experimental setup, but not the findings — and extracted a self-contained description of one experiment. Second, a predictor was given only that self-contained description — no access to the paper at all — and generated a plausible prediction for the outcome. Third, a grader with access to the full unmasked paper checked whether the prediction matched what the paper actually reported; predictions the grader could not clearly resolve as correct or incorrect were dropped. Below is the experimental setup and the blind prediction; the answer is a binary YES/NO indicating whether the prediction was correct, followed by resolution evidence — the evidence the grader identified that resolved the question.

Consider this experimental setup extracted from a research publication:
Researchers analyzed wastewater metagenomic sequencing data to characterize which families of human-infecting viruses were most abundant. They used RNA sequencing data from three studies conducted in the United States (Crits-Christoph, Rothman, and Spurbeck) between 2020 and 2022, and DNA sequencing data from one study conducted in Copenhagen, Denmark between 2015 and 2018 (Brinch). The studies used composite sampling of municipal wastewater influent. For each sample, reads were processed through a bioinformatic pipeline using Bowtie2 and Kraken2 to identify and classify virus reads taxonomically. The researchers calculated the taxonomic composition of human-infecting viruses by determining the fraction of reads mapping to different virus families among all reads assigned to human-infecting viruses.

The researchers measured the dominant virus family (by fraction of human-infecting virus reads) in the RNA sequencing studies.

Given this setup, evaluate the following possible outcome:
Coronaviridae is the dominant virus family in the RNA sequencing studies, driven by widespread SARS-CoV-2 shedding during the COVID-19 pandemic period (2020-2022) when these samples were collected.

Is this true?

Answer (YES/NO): NO